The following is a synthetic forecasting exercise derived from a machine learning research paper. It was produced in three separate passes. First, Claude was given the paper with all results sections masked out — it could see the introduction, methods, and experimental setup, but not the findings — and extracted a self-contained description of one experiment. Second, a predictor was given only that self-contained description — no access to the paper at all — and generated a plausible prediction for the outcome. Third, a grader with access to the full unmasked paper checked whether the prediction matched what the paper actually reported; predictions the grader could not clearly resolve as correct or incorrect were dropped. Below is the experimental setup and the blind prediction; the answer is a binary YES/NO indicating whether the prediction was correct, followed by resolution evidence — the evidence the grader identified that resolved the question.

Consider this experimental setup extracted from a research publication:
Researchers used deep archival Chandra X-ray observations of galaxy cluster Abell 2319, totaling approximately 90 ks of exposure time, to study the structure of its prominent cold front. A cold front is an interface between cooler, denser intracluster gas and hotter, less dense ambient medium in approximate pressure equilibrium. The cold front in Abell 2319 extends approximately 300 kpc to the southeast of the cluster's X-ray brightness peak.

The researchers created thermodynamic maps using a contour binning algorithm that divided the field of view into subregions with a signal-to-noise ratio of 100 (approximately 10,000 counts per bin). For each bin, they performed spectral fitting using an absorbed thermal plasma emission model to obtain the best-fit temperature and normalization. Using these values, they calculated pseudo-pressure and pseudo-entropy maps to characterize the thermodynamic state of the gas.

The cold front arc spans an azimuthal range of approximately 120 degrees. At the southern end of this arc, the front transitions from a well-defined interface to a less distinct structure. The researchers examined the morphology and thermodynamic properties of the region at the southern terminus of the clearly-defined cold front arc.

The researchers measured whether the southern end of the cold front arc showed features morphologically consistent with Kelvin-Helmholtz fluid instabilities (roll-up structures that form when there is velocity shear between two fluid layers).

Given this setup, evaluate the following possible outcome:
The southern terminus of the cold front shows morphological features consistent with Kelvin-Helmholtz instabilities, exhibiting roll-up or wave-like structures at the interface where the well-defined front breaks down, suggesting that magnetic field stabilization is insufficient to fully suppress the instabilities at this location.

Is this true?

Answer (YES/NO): YES